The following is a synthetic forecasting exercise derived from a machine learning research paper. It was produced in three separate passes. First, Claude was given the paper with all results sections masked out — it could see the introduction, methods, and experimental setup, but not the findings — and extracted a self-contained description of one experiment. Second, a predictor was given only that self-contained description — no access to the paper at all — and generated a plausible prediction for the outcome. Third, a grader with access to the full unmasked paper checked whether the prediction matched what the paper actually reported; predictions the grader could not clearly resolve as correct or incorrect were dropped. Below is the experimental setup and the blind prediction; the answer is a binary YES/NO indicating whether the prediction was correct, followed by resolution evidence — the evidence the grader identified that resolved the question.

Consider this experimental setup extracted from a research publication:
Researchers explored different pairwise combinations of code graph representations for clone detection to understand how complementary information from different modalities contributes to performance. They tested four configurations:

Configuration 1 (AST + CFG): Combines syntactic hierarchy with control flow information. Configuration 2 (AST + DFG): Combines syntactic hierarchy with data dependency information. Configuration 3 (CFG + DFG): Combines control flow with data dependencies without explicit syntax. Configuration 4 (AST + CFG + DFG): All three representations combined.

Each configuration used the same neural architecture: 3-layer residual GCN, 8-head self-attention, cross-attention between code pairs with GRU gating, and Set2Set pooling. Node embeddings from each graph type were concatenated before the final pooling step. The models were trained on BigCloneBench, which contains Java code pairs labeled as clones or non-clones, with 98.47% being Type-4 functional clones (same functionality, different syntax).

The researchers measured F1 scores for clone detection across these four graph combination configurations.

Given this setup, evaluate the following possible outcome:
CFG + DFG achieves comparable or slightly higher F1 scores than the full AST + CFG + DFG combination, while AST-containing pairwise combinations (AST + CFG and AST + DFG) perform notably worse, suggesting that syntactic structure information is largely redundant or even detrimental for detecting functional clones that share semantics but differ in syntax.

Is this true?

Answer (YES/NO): NO